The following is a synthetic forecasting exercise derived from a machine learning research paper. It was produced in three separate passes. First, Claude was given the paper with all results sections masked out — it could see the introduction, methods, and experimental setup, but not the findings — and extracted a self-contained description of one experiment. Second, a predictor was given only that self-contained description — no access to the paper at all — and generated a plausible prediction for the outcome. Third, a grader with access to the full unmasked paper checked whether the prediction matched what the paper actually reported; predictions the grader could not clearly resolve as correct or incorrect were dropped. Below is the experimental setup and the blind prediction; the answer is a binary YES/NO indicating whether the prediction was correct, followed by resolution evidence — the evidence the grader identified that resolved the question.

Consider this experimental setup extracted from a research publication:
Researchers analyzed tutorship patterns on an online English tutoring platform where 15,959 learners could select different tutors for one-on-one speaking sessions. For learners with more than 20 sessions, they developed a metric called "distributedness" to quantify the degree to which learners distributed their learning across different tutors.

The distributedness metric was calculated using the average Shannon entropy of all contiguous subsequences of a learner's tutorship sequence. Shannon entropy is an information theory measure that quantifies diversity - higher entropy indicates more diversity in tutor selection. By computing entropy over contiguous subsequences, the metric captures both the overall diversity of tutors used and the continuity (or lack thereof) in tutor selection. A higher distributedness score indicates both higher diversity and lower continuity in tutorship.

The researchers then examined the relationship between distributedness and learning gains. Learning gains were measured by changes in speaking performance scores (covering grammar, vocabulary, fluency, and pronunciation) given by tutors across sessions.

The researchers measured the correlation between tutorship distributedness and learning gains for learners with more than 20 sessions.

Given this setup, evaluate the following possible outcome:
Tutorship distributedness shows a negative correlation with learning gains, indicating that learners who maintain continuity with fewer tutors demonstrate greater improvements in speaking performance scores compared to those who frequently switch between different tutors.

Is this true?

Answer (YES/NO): YES